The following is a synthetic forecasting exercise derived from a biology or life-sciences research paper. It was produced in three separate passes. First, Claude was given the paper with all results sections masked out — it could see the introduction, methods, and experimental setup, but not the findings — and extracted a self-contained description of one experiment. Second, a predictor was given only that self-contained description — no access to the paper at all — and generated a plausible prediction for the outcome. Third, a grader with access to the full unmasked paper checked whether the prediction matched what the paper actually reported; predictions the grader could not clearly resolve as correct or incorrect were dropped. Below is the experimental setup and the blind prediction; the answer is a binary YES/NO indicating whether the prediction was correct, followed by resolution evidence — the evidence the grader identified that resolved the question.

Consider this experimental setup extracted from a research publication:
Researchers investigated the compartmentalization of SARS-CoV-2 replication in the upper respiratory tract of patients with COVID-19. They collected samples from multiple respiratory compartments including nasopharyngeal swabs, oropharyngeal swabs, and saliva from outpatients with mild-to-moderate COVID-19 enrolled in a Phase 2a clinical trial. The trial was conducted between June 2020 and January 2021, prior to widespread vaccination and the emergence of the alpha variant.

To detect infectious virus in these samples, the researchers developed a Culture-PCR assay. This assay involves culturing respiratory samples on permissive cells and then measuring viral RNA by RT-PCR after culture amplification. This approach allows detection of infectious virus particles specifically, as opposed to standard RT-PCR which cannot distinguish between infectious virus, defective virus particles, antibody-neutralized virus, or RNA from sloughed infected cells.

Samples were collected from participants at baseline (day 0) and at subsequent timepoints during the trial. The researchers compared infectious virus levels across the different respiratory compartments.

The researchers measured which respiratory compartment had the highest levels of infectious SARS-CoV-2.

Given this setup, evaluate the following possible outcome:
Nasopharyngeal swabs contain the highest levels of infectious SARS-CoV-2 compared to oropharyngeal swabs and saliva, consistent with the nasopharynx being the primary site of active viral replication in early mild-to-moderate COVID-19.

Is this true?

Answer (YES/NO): YES